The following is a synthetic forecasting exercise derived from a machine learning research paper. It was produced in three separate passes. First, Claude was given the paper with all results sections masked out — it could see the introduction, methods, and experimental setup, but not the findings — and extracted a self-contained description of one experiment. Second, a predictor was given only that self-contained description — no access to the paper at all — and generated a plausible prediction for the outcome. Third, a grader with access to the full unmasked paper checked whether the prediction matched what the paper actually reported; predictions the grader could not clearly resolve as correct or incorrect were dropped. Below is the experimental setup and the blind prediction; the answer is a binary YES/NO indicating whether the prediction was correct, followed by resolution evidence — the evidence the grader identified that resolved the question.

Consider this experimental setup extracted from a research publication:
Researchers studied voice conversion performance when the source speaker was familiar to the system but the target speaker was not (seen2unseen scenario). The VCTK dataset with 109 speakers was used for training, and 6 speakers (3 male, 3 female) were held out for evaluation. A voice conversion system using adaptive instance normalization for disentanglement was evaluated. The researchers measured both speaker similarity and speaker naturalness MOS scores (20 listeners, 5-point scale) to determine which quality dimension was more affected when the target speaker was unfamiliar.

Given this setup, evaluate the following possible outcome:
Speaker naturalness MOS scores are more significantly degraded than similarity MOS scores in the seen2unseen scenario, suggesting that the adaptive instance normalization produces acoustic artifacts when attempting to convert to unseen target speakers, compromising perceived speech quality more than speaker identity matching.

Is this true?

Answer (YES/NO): YES